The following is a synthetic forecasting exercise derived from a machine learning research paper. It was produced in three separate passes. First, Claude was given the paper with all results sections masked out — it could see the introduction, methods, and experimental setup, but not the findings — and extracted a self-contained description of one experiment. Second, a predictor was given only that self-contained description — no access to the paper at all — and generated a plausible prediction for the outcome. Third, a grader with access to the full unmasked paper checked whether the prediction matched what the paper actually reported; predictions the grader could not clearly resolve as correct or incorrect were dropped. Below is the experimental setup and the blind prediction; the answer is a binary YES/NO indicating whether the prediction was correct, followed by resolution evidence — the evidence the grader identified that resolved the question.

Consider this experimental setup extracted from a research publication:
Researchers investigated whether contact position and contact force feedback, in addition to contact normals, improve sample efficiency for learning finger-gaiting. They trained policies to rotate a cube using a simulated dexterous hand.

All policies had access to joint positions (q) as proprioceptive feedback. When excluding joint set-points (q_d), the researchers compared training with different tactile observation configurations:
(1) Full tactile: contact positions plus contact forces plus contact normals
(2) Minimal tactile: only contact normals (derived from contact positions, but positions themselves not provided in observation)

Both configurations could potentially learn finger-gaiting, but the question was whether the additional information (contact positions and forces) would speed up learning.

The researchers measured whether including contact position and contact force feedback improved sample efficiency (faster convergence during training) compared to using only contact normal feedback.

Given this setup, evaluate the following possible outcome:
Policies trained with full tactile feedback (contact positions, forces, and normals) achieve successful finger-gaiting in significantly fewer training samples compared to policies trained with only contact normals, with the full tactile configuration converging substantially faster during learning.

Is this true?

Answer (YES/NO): NO